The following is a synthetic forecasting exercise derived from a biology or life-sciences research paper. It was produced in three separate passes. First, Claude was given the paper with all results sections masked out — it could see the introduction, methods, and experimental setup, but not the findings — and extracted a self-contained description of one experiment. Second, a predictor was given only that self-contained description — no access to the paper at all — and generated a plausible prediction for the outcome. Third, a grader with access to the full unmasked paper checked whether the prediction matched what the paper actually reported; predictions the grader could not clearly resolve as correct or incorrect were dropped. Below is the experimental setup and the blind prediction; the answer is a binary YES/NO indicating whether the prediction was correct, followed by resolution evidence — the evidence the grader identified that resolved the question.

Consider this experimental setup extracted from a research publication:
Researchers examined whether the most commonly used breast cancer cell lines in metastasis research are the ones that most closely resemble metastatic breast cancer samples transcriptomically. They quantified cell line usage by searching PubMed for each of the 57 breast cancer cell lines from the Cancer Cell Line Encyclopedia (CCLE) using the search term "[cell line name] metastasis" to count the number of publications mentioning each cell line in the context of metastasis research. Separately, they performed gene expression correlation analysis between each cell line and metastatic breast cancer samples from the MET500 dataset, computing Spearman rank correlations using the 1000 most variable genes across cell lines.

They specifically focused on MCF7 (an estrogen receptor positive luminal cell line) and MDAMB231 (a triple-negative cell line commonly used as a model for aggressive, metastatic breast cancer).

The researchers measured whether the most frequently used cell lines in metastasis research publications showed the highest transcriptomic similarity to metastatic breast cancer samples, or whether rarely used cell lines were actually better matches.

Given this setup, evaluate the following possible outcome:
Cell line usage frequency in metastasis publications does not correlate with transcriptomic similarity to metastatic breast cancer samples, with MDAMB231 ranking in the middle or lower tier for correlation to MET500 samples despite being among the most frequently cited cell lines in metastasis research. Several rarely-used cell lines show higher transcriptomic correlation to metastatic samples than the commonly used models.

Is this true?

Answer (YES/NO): YES